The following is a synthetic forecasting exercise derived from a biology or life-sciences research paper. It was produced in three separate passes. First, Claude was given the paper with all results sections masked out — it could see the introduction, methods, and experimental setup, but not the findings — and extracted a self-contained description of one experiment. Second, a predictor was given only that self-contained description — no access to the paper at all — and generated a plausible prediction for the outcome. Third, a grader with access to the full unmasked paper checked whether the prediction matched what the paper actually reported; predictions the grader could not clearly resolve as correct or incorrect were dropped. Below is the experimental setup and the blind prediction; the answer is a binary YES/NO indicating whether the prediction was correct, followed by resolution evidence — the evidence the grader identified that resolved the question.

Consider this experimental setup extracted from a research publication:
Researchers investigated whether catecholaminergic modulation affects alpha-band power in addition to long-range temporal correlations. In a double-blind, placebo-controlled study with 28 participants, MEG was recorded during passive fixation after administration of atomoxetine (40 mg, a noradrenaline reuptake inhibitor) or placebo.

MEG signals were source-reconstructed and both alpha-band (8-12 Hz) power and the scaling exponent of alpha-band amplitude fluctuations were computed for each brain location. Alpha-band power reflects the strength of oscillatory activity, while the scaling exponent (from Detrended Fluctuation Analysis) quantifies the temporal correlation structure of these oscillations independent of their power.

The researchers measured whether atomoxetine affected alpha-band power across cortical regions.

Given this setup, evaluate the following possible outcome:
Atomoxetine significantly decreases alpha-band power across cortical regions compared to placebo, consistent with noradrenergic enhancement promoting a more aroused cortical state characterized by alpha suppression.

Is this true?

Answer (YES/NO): YES